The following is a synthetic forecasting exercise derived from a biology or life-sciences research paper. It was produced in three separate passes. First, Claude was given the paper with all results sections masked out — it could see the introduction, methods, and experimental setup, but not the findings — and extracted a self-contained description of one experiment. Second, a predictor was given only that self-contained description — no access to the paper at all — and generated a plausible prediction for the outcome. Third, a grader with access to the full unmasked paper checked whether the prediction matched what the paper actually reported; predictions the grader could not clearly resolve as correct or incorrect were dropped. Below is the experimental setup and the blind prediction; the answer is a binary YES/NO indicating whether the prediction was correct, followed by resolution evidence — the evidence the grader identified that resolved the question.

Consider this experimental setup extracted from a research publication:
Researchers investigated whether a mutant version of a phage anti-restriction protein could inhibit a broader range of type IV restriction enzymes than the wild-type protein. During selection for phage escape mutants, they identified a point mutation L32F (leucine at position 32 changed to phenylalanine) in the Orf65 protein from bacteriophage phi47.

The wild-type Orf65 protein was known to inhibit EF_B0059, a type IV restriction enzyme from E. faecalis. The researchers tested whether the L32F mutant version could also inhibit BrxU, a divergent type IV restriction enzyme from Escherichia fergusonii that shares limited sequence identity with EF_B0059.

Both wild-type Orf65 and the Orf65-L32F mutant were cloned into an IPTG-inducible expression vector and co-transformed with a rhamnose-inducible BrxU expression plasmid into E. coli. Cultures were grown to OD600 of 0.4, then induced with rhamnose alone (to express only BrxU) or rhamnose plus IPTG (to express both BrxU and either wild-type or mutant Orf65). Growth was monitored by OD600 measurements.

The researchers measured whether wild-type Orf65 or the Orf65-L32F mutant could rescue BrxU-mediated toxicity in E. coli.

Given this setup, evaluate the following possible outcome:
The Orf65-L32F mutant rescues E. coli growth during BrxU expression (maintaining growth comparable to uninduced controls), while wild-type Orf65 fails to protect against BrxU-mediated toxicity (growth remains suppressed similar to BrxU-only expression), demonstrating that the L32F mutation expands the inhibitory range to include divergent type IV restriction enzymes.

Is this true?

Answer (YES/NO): NO